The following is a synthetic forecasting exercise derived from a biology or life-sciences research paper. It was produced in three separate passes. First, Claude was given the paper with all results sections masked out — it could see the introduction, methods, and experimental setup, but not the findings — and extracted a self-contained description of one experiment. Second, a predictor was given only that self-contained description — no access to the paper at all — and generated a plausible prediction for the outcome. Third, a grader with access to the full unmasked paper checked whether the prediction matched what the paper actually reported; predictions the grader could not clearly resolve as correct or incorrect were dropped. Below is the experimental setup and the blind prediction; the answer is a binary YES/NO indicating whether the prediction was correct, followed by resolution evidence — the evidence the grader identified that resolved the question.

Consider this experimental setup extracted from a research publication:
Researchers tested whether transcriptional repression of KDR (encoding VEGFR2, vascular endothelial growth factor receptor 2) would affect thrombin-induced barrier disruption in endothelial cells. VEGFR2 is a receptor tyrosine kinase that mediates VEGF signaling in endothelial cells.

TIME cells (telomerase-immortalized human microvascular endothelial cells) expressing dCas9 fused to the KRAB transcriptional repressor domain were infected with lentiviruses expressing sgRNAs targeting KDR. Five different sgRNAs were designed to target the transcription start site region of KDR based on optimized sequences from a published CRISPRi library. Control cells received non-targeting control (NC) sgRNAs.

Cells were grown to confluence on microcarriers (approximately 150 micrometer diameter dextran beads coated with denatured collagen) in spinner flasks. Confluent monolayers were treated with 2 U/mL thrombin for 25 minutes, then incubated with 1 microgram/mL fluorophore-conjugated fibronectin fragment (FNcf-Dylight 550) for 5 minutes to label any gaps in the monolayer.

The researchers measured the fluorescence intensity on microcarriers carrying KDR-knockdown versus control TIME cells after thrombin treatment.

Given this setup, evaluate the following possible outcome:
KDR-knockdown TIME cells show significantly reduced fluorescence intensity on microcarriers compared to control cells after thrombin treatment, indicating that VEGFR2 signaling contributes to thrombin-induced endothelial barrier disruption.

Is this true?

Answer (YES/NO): NO